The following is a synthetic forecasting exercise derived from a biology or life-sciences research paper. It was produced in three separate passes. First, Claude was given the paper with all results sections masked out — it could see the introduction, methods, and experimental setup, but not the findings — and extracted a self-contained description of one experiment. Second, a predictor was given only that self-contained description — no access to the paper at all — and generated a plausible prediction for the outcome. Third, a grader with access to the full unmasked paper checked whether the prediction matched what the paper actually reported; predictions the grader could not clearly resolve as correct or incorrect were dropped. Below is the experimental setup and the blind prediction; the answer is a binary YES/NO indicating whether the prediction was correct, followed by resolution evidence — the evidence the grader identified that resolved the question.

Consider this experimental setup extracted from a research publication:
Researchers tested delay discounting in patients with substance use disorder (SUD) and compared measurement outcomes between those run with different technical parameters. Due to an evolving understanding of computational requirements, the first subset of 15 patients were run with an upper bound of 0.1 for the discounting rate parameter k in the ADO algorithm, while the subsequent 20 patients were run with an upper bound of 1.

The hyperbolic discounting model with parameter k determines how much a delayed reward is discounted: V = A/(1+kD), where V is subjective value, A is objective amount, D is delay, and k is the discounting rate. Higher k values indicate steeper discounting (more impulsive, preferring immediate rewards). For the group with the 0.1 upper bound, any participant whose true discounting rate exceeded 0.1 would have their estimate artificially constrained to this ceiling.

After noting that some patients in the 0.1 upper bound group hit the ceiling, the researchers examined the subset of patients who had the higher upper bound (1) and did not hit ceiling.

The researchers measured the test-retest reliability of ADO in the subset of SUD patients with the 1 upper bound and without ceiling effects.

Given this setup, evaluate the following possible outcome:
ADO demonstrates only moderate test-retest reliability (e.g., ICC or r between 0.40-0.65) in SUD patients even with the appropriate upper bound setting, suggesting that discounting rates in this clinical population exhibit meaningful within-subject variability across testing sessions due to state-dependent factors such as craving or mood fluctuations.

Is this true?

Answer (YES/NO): NO